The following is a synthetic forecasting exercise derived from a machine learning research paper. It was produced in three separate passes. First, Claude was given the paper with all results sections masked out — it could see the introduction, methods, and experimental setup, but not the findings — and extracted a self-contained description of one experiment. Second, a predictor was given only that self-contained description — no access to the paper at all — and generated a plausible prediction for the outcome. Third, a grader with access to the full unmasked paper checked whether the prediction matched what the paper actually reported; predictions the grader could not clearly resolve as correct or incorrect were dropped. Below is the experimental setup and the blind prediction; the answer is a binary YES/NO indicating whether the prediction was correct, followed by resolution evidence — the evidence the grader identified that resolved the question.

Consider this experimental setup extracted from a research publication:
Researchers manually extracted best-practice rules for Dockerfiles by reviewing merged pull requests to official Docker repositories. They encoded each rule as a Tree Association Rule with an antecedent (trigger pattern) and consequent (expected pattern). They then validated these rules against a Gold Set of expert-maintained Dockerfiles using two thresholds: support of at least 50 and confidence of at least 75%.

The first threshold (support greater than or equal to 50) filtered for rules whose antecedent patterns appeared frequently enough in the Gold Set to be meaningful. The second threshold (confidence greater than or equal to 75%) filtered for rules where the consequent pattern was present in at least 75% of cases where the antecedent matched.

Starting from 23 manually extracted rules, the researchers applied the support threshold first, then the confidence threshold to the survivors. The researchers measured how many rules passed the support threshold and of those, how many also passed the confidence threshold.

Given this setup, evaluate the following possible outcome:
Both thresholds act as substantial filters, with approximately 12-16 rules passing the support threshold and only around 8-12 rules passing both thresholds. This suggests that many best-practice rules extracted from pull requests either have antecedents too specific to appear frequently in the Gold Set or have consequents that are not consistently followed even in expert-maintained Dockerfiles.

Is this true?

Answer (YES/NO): NO